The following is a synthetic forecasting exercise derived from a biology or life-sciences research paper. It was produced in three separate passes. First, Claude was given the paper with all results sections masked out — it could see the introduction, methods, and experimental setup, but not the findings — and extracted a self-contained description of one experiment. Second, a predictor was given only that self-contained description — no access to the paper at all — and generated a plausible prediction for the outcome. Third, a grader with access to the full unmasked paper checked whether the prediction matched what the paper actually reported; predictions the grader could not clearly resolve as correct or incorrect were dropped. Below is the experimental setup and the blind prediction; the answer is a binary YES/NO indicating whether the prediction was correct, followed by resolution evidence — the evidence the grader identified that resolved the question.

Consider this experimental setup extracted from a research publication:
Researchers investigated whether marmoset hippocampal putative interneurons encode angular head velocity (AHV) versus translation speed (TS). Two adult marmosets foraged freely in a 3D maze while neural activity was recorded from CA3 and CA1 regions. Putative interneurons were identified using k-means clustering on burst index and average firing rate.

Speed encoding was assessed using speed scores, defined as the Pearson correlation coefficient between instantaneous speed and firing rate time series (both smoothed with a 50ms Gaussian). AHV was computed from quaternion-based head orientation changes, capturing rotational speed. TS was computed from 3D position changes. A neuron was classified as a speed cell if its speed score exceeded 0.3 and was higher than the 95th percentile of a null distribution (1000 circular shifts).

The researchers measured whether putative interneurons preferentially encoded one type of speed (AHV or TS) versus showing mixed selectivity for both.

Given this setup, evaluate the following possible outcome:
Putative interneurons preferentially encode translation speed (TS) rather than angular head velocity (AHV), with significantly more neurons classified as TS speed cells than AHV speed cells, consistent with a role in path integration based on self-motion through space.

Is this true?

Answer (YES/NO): NO